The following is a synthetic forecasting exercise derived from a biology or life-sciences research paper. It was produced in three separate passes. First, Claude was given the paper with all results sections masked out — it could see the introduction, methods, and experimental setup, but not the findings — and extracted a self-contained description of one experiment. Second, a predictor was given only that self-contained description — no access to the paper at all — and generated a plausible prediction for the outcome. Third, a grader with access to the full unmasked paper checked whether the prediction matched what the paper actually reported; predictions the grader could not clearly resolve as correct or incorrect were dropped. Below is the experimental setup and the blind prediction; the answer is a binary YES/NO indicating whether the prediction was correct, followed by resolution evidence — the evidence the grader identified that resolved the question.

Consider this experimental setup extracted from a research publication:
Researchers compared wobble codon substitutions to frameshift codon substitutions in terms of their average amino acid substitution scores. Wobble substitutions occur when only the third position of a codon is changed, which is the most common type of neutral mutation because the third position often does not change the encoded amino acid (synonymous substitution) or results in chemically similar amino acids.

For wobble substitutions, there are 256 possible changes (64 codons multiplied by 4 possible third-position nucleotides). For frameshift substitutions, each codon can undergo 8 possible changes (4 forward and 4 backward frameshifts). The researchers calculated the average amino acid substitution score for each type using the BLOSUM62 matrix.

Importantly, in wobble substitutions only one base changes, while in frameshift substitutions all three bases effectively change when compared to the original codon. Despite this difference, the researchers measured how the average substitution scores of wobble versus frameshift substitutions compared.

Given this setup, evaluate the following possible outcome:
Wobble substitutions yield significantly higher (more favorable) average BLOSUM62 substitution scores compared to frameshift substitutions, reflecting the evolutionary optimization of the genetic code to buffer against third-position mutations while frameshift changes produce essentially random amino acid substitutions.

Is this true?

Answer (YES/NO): NO